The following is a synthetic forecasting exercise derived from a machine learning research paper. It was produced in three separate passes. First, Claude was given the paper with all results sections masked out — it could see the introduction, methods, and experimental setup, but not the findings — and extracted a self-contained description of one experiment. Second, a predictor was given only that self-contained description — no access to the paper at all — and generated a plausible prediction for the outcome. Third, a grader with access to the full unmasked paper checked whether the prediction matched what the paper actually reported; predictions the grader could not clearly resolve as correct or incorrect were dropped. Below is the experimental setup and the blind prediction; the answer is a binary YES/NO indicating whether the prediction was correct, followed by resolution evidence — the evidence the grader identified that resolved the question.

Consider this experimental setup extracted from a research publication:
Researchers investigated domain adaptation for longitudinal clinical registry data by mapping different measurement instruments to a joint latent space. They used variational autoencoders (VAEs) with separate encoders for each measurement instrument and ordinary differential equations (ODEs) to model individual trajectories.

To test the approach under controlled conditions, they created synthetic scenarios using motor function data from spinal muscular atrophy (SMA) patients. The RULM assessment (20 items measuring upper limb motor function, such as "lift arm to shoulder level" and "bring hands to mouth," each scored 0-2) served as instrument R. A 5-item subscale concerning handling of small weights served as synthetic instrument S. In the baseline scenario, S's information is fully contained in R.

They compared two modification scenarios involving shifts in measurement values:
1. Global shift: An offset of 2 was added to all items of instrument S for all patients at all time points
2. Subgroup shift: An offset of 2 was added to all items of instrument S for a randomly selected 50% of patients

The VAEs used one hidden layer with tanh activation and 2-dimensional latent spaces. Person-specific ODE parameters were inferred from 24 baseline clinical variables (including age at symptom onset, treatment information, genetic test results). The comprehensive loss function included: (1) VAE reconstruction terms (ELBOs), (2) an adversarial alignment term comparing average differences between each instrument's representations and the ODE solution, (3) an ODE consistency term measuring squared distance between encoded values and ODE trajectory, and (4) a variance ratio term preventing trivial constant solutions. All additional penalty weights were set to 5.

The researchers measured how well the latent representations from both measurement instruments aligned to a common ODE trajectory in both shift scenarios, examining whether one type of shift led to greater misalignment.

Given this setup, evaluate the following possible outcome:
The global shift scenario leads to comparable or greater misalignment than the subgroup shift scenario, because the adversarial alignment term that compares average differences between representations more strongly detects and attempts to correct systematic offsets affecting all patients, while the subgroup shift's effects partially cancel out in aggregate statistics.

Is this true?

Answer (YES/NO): NO